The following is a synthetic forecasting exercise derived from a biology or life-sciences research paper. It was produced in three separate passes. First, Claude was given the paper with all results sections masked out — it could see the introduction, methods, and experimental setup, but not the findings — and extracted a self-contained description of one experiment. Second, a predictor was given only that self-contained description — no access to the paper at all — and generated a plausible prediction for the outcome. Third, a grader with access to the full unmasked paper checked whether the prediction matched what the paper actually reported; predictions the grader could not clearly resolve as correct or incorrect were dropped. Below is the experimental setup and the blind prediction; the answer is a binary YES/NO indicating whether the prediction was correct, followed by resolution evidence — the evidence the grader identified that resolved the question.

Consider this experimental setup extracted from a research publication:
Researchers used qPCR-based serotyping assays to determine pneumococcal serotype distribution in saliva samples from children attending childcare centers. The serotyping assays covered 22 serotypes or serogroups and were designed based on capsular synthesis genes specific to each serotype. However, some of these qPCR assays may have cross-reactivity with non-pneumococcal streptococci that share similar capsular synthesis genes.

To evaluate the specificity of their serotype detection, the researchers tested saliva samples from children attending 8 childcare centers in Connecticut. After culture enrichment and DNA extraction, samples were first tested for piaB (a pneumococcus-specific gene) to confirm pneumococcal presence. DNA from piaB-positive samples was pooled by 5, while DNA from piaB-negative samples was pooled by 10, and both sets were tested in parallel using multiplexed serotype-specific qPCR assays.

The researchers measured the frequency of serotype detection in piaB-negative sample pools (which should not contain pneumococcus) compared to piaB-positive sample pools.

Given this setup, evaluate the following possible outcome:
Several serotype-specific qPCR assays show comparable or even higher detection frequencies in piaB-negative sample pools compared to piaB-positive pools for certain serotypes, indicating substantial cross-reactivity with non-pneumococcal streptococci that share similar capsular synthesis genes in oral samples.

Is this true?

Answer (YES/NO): YES